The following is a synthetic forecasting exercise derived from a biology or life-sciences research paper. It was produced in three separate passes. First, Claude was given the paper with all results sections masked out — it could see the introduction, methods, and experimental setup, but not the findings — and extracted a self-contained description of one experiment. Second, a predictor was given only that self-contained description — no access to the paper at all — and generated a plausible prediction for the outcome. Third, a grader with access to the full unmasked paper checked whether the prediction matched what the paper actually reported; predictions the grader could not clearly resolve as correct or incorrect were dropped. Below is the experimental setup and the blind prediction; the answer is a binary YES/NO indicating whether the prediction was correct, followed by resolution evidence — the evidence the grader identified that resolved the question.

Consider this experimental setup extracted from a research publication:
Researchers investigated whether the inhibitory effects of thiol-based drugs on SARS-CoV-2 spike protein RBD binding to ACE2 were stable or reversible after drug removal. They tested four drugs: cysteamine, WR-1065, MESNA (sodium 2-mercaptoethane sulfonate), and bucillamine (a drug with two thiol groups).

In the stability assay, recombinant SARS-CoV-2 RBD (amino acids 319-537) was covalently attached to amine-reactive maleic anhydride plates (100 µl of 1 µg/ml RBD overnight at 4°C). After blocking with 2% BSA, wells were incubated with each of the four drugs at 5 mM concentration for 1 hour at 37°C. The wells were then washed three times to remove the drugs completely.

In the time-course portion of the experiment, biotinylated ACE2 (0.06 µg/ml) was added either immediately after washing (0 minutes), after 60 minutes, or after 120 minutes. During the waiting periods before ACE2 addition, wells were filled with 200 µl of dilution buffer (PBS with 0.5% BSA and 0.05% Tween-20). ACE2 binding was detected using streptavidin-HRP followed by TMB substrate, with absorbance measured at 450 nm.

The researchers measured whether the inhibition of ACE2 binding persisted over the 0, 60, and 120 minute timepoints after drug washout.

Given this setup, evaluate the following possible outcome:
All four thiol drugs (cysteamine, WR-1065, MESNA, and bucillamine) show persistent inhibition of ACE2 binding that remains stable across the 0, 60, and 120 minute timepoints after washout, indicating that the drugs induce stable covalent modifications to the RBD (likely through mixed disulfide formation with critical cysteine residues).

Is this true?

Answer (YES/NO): YES